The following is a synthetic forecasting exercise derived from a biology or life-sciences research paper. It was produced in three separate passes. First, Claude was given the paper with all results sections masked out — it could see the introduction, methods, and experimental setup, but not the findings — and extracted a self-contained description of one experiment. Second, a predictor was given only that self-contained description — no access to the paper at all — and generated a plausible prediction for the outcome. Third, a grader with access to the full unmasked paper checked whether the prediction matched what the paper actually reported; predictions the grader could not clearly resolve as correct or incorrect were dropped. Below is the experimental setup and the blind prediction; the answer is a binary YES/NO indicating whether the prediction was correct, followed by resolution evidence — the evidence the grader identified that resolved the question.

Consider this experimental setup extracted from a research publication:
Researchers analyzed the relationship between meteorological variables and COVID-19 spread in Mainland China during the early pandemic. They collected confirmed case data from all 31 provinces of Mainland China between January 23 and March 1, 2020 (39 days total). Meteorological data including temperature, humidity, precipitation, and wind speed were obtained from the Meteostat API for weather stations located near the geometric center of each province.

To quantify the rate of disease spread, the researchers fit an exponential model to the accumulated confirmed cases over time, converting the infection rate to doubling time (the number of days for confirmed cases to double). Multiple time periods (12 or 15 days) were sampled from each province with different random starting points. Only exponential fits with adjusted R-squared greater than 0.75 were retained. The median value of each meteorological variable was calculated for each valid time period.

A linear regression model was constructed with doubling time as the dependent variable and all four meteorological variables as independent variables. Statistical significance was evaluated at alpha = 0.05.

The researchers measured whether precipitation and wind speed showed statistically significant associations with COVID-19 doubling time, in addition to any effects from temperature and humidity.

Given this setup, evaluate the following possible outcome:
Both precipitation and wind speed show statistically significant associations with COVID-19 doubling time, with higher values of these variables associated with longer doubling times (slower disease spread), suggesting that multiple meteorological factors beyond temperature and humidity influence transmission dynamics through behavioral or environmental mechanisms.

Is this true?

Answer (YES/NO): NO